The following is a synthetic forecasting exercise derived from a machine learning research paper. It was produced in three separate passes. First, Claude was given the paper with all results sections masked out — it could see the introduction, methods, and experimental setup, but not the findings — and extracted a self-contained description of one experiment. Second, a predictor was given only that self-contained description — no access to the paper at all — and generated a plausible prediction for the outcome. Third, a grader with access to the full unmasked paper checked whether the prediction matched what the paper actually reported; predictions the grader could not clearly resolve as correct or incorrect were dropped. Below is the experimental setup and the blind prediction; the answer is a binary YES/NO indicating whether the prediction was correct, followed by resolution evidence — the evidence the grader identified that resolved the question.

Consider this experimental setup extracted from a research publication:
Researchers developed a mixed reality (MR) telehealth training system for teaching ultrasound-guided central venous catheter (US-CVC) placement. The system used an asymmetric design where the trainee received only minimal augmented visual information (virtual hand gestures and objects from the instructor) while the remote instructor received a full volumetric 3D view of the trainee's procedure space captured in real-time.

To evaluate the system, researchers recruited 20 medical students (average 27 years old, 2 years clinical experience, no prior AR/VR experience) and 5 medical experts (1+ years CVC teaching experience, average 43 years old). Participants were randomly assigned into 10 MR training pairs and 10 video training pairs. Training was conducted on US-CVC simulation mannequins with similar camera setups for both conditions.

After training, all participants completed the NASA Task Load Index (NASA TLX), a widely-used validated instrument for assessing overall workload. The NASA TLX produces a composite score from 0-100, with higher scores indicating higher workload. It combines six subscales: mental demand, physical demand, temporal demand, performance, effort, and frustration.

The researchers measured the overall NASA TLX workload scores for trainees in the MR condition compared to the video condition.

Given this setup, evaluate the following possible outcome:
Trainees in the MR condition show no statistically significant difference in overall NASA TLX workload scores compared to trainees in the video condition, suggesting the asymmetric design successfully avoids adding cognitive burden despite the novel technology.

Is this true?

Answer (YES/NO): YES